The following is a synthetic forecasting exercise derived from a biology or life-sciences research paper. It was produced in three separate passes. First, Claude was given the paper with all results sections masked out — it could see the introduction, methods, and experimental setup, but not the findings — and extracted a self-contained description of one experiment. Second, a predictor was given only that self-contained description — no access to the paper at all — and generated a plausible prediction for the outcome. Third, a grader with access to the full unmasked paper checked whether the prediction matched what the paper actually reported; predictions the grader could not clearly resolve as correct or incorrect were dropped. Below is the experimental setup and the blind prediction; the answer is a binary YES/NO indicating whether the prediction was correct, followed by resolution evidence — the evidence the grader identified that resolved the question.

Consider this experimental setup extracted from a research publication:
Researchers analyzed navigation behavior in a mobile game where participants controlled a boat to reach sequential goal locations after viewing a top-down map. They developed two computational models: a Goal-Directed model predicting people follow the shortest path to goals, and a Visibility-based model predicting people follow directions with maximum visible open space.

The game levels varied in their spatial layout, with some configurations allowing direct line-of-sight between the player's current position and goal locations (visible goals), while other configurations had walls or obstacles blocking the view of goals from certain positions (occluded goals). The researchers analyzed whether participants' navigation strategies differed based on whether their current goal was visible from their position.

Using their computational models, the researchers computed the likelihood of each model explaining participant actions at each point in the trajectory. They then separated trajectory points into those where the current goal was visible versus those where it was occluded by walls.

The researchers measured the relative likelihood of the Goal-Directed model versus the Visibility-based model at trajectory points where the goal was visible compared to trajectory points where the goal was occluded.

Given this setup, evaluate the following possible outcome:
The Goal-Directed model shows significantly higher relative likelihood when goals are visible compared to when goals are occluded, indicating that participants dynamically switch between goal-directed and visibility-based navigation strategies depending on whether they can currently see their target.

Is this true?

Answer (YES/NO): NO